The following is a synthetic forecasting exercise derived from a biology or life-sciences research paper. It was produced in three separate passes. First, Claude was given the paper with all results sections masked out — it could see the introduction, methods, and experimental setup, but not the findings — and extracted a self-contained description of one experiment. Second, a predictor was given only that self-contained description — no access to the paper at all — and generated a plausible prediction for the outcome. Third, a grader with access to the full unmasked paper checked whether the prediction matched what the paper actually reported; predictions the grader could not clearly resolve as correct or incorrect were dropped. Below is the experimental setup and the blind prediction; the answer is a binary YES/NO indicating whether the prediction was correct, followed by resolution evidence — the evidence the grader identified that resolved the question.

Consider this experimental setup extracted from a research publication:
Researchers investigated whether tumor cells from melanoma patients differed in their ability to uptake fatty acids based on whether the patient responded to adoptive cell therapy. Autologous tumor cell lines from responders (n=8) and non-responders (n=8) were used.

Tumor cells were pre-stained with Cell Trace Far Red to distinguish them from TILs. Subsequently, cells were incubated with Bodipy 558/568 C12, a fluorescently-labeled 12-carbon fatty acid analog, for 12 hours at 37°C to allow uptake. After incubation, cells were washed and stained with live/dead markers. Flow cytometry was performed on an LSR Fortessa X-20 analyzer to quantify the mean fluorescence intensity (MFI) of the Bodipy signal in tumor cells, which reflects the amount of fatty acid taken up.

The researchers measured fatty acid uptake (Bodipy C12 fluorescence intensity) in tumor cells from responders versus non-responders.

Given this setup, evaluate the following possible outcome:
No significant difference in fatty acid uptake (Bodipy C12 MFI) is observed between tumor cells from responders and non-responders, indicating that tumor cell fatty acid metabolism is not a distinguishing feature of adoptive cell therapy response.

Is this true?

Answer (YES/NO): YES